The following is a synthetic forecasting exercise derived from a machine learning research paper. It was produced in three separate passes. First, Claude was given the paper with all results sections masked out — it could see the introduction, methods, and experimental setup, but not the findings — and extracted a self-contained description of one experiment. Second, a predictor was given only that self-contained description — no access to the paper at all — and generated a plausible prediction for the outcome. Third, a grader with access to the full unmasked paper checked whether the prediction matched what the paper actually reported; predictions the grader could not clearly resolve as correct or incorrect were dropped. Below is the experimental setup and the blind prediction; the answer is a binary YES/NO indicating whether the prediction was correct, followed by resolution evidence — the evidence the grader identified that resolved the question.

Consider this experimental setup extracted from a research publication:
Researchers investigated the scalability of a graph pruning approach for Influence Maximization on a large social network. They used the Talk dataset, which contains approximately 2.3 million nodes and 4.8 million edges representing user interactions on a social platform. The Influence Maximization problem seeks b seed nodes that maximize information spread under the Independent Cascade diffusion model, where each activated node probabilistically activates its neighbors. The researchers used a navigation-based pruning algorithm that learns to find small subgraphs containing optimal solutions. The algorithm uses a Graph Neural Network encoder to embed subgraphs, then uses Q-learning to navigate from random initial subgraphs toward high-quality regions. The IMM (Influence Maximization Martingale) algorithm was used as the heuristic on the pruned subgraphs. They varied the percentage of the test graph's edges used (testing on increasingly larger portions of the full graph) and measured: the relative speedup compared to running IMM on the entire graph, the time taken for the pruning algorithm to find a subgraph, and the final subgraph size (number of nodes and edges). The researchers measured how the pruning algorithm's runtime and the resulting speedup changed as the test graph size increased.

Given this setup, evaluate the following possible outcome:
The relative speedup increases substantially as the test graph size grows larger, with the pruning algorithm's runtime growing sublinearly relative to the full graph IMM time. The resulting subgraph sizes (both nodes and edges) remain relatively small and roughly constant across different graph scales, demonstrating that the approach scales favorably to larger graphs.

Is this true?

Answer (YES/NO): YES